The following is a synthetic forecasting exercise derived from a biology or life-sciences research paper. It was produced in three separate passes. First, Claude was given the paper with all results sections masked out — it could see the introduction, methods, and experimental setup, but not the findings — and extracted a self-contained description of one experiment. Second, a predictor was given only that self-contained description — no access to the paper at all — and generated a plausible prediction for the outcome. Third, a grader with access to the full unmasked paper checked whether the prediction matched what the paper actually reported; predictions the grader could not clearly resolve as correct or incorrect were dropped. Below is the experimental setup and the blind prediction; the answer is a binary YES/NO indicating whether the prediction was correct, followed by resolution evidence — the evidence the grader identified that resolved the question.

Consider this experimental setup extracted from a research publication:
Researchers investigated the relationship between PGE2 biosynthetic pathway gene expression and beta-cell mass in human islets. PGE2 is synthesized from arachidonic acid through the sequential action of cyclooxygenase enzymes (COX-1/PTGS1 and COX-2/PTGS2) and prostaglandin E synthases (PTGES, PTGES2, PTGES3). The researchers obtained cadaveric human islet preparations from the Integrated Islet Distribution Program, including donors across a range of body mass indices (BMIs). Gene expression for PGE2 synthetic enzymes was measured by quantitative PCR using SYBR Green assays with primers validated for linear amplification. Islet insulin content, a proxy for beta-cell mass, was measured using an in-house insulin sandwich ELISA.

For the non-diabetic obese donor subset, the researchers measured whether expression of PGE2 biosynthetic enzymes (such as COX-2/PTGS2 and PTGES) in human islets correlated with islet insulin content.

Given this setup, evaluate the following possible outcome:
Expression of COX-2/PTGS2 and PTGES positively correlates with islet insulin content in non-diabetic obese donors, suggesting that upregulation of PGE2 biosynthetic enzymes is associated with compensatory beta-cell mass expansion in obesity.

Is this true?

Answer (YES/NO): NO